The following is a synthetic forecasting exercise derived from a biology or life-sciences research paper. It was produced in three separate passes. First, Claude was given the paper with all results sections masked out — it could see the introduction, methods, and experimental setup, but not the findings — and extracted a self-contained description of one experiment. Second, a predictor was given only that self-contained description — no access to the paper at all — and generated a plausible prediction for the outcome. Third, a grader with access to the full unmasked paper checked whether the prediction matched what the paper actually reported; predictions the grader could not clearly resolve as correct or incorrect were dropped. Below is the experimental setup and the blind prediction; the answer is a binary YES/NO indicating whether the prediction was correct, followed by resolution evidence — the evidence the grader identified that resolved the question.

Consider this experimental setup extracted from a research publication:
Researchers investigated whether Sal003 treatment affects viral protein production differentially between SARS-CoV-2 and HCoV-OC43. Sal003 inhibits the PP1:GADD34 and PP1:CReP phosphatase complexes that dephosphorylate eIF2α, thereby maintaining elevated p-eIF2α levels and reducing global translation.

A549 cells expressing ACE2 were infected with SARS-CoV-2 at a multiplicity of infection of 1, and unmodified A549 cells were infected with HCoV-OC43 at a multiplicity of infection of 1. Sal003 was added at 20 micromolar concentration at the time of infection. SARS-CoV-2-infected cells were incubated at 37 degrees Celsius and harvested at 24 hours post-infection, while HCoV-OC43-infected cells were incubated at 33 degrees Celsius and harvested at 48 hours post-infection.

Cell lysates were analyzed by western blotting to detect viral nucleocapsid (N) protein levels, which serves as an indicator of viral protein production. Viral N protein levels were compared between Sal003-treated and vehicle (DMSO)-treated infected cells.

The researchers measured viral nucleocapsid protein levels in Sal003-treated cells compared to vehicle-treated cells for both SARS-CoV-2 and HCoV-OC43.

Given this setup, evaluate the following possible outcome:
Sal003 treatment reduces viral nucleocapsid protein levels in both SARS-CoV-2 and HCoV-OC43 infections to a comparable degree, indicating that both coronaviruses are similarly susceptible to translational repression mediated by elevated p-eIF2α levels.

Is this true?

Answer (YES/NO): NO